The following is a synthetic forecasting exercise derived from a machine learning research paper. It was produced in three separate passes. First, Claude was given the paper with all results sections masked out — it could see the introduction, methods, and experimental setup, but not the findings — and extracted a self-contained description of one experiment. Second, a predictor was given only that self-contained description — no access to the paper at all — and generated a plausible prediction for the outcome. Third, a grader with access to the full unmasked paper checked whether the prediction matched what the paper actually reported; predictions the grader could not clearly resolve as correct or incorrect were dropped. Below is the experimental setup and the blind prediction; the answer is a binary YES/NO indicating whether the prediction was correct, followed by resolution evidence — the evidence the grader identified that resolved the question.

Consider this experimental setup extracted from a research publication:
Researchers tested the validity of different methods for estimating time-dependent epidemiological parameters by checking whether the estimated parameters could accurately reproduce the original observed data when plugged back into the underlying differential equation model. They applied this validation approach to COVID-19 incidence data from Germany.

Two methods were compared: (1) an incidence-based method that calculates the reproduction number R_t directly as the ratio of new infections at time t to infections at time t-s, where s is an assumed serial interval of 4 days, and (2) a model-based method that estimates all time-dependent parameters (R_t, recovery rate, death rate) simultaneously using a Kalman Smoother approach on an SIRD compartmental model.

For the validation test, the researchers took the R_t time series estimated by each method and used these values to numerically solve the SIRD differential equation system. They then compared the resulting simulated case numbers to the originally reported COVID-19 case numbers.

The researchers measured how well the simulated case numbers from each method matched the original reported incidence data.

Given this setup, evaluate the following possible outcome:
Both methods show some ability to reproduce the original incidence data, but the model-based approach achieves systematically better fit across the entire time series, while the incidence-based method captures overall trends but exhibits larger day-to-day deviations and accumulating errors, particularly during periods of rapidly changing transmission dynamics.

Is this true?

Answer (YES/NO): NO